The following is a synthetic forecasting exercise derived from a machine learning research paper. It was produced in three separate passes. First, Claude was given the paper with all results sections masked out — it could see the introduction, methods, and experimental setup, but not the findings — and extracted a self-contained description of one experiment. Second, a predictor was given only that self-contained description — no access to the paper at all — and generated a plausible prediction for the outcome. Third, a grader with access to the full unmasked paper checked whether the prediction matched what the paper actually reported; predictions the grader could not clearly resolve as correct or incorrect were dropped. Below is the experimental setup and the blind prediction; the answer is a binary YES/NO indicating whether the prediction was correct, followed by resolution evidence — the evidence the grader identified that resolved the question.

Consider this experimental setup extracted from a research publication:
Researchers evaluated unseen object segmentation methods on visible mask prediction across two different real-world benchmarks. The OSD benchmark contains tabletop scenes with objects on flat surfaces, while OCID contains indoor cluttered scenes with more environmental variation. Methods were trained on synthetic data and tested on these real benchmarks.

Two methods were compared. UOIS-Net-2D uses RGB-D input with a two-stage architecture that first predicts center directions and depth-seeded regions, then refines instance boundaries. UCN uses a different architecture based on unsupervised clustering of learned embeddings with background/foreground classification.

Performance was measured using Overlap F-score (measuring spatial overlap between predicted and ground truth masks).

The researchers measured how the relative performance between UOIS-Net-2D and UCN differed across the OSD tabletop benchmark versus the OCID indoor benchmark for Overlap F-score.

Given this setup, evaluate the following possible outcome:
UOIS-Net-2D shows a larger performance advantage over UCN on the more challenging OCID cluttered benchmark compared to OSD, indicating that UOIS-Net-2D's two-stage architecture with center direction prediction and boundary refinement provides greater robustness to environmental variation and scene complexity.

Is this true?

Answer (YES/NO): NO